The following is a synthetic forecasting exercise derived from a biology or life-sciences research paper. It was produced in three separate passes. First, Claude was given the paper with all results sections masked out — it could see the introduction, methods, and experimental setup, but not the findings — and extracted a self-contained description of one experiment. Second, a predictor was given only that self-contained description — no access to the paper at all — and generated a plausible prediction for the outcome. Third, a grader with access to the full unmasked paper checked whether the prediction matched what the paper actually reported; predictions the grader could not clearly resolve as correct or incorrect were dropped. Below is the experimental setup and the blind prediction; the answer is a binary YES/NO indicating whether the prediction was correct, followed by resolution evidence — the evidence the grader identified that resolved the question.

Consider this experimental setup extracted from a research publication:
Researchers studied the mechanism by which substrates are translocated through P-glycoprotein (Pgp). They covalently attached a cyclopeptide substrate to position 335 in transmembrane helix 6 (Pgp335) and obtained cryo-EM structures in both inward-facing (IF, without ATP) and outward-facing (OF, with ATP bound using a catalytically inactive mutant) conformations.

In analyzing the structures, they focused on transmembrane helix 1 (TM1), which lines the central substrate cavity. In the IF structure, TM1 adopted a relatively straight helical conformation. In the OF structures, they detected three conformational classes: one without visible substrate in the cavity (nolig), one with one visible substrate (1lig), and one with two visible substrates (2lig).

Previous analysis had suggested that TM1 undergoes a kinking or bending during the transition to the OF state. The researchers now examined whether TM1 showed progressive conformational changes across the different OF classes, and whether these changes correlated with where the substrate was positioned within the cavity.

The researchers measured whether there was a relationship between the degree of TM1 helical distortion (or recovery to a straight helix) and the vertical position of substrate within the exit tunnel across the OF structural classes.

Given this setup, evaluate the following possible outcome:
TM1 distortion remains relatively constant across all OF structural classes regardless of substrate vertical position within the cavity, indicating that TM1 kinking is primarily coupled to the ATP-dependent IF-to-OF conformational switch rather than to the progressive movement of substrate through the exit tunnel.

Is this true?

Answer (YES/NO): NO